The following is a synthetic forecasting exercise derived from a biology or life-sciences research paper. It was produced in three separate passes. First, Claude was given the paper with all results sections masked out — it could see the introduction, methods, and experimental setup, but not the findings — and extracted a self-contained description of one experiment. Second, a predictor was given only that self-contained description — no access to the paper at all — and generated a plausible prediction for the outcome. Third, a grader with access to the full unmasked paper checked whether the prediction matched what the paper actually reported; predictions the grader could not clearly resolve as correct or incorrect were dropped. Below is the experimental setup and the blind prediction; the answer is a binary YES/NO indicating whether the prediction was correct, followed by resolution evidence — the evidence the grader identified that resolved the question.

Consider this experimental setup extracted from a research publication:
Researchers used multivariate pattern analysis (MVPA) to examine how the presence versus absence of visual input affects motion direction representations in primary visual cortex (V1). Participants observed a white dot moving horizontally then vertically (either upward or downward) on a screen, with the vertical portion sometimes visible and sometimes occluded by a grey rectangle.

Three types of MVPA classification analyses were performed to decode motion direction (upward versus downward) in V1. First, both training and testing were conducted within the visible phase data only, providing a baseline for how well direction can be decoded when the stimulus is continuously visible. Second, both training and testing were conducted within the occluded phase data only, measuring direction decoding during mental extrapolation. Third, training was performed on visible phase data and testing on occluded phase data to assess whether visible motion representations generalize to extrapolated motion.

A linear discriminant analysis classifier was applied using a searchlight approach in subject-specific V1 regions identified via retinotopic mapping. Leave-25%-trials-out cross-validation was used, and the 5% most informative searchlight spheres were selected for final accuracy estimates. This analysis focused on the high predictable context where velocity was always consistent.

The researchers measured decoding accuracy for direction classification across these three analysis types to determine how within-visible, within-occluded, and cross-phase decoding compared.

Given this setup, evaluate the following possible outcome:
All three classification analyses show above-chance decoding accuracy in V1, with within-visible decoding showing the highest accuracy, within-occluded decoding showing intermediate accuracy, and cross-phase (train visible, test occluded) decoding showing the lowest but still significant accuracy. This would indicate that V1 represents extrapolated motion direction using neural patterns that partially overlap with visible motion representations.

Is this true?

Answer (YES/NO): NO